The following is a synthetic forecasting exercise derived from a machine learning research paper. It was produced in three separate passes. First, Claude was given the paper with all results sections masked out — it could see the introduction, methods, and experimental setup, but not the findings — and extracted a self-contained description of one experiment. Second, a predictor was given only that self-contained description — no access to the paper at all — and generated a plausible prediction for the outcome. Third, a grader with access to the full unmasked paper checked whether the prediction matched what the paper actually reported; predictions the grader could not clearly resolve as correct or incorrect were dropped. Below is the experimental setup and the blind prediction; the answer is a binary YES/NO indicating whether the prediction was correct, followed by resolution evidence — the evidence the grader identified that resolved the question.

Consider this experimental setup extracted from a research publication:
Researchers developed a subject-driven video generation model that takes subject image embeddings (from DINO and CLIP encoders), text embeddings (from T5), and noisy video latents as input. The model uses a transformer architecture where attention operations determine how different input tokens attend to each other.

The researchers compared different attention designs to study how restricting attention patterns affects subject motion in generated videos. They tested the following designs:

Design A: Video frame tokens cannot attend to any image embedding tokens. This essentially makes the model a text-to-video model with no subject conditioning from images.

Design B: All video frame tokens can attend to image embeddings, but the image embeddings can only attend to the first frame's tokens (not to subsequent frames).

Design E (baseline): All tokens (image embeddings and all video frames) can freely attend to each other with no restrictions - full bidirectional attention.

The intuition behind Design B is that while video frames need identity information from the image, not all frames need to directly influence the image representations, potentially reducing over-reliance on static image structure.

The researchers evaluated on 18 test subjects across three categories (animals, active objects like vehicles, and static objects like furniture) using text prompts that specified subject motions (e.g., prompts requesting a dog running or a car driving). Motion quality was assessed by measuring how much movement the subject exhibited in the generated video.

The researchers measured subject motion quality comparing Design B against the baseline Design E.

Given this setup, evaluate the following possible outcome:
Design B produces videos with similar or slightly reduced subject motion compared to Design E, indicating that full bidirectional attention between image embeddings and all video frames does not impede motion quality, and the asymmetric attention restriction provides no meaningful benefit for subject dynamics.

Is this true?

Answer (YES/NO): NO